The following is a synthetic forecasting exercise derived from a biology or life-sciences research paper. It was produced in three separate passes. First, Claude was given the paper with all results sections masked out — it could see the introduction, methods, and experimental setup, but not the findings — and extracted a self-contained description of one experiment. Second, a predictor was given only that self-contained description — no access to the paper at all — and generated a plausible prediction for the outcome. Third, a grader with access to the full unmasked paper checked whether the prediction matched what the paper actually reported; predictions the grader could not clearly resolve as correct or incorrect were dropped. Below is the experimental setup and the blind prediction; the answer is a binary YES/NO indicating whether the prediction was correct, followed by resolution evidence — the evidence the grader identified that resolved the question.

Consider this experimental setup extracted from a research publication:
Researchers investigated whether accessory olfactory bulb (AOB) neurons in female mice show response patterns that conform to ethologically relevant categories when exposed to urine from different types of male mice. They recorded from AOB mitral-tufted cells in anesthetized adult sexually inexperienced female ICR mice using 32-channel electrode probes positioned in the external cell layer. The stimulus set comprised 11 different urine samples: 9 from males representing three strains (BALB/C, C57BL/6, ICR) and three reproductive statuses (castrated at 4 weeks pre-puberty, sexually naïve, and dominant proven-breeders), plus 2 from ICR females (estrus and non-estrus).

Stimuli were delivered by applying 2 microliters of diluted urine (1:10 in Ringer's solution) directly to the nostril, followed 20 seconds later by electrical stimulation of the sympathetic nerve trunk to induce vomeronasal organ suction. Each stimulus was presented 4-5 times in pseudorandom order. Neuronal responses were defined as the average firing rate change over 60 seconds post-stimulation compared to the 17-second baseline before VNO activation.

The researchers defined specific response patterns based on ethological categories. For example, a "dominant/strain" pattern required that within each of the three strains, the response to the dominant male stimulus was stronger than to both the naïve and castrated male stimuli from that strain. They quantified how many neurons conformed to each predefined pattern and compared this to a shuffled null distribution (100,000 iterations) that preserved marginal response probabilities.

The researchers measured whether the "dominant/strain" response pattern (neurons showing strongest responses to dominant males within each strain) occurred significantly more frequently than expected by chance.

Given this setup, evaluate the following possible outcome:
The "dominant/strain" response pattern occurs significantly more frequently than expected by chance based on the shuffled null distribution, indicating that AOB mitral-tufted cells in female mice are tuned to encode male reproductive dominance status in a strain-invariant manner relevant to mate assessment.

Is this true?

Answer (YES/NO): NO